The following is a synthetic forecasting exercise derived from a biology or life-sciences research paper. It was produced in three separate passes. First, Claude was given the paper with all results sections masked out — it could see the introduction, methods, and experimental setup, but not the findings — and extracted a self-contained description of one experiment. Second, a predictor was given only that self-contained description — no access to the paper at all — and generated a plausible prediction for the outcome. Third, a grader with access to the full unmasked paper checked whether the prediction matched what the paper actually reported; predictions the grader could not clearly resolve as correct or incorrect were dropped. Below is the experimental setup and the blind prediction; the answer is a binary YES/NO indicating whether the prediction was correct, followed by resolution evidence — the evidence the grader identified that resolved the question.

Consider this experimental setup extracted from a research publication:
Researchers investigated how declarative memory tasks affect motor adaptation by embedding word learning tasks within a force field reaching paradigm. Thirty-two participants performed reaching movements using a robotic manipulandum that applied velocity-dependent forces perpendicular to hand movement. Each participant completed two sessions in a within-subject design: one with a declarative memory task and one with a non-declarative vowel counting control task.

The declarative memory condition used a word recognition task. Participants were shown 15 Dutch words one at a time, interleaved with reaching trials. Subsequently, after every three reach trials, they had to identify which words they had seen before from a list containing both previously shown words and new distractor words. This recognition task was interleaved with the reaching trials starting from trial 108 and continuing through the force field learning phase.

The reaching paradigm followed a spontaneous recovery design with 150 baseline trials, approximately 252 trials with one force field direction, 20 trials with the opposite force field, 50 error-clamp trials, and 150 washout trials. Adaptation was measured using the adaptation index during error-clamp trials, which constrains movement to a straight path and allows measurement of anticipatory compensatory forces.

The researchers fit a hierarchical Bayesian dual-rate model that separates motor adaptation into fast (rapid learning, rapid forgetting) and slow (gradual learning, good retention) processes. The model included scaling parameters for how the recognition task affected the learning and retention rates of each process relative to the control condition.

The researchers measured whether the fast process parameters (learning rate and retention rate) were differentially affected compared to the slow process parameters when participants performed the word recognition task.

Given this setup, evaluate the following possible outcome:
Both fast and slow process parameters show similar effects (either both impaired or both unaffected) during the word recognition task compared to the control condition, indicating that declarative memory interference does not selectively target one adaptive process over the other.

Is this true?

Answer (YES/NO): NO